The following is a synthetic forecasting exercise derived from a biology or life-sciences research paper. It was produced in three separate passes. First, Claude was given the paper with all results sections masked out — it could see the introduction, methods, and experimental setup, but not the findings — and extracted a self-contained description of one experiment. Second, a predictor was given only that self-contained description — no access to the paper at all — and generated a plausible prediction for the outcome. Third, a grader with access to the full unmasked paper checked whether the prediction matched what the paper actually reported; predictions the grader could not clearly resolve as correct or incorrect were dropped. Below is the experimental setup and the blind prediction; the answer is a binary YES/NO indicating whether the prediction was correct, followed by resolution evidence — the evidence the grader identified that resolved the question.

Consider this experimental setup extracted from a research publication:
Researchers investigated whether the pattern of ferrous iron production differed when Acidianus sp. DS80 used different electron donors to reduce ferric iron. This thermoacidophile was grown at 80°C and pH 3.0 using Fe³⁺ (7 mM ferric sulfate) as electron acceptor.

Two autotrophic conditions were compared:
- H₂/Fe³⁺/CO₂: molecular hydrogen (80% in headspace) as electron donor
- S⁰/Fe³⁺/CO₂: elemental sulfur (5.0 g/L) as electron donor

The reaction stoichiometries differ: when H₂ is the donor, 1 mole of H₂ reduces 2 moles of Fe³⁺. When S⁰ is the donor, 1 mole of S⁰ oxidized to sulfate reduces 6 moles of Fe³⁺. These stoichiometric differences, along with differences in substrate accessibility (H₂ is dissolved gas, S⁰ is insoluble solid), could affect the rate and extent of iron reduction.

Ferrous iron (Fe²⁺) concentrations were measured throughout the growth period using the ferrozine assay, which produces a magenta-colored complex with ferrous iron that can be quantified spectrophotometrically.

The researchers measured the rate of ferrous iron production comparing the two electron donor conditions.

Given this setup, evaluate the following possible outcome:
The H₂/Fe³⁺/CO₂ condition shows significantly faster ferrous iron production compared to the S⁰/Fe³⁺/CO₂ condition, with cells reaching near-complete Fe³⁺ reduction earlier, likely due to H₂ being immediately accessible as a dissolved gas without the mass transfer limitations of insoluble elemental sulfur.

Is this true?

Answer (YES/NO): NO